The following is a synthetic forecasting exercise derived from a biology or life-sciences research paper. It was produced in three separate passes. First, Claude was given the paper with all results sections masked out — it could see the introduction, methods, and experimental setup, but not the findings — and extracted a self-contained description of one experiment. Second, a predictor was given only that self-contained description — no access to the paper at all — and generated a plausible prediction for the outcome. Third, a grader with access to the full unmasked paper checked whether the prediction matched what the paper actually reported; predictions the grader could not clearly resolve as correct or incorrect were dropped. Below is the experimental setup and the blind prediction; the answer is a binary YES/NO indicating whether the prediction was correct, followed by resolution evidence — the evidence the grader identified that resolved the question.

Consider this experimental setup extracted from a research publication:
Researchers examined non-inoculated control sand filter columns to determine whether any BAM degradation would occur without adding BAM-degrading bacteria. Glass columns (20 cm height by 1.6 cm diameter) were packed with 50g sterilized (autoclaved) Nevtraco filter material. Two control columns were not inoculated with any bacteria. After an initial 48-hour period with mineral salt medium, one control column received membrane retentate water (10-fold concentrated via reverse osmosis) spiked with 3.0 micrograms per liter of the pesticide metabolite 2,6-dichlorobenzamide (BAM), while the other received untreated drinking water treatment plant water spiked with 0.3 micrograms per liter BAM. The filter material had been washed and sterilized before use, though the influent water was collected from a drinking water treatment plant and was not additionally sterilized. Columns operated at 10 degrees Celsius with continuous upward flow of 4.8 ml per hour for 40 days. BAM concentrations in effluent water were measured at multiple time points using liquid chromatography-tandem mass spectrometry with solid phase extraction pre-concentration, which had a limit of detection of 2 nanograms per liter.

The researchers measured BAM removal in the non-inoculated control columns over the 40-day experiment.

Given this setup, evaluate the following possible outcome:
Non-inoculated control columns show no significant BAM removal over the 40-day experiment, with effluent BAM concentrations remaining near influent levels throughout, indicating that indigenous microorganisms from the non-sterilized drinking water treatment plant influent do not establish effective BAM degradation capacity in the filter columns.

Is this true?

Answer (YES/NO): NO